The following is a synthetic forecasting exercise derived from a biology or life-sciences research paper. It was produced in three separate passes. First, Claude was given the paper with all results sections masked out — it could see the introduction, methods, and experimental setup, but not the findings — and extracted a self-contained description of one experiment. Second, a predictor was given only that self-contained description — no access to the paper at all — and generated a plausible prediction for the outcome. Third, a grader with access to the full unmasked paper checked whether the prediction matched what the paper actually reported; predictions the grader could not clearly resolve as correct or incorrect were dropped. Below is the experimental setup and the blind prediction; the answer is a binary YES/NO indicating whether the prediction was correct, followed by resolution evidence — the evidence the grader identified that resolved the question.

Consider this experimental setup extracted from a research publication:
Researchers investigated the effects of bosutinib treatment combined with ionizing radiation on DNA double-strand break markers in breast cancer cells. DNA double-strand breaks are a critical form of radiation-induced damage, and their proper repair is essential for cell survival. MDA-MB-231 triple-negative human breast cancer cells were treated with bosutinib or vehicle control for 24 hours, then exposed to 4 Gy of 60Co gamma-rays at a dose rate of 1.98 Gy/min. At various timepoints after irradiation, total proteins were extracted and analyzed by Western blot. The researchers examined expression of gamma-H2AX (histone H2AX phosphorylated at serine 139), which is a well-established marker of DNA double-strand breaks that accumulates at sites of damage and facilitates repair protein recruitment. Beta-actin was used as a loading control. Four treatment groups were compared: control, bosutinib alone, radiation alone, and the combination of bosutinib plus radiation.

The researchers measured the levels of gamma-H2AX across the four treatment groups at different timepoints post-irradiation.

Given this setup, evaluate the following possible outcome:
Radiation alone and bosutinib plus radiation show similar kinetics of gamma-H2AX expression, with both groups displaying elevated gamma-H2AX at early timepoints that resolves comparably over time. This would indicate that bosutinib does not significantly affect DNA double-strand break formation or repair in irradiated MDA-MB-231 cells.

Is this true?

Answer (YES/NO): NO